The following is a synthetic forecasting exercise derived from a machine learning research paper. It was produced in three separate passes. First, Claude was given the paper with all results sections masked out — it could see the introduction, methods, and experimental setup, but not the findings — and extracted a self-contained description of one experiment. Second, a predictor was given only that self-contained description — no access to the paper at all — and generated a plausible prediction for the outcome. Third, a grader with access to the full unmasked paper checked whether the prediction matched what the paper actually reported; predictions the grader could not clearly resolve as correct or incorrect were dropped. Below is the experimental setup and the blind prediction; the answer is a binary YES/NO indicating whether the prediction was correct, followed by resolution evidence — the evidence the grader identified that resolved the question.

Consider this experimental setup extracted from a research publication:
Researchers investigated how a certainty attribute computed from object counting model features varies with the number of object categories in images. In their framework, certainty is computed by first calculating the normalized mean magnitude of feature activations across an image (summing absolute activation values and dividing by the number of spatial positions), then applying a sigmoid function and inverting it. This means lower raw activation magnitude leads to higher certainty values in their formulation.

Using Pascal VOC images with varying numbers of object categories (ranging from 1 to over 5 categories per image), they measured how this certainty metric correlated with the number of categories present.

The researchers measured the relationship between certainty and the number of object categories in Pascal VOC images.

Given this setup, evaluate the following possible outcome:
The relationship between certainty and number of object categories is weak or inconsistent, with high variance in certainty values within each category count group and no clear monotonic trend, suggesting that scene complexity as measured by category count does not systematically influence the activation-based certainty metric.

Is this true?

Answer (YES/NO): NO